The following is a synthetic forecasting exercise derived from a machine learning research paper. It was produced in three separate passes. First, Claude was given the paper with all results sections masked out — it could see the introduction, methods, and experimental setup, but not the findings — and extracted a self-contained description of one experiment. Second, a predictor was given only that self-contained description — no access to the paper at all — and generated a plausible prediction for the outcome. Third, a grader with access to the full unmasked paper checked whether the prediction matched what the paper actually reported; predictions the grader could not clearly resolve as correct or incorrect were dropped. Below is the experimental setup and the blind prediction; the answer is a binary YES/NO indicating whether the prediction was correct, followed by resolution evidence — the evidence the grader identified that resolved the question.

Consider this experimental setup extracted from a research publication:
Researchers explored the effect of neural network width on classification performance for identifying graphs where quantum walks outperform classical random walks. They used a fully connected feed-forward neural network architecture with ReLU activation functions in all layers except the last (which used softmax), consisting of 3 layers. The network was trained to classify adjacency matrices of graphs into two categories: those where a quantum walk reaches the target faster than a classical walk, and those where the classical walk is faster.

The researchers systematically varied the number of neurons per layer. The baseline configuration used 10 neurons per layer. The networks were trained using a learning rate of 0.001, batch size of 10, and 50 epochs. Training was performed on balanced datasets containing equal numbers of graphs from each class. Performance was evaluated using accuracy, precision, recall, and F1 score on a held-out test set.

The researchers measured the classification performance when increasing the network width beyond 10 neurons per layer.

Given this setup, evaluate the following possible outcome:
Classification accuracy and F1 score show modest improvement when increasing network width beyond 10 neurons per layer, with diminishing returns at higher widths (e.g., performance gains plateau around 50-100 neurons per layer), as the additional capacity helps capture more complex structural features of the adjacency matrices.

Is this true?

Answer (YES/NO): NO